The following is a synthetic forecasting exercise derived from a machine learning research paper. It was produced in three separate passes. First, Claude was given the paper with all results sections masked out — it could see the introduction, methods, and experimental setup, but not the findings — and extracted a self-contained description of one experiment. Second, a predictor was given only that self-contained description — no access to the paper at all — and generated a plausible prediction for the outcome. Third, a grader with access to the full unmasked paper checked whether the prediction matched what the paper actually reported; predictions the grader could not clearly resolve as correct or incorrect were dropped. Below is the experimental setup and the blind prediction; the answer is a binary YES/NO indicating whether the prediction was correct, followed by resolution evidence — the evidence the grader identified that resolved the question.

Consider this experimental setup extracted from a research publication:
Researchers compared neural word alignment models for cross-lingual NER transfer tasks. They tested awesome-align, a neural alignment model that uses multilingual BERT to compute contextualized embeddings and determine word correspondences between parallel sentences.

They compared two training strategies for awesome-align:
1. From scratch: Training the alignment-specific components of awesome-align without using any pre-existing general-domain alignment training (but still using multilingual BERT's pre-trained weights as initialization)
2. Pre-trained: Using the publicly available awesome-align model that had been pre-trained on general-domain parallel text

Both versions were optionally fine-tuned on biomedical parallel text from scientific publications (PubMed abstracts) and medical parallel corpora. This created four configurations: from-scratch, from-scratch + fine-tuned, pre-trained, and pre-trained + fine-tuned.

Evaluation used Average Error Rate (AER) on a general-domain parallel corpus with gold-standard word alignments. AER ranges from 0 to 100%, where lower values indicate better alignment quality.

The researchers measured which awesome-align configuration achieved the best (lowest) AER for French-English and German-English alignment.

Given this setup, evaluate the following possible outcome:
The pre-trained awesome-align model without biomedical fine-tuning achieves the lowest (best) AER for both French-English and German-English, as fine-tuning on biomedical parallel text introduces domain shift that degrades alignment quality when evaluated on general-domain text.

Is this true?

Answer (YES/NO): NO